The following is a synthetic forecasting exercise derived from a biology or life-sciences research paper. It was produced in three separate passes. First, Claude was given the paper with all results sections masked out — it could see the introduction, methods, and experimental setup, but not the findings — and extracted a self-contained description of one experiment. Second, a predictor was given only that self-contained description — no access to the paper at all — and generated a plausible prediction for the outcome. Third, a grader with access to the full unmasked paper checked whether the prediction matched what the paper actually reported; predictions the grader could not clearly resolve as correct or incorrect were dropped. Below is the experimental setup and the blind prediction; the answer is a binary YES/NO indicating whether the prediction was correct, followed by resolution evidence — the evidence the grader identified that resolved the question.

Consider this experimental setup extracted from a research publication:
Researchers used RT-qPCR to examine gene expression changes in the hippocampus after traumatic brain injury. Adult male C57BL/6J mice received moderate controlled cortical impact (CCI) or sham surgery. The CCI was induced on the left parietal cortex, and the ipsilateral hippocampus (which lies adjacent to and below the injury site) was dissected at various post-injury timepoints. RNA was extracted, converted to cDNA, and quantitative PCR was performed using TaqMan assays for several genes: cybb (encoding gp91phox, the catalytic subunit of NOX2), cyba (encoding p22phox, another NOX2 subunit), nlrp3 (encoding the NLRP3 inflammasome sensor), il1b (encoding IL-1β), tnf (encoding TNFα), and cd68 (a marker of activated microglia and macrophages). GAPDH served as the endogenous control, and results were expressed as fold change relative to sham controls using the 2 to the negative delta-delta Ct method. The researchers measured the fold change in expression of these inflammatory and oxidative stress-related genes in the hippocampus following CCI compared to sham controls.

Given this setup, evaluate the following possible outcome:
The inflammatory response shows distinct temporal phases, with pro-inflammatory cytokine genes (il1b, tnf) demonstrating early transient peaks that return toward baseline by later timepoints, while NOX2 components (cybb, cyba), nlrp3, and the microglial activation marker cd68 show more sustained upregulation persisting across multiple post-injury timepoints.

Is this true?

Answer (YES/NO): NO